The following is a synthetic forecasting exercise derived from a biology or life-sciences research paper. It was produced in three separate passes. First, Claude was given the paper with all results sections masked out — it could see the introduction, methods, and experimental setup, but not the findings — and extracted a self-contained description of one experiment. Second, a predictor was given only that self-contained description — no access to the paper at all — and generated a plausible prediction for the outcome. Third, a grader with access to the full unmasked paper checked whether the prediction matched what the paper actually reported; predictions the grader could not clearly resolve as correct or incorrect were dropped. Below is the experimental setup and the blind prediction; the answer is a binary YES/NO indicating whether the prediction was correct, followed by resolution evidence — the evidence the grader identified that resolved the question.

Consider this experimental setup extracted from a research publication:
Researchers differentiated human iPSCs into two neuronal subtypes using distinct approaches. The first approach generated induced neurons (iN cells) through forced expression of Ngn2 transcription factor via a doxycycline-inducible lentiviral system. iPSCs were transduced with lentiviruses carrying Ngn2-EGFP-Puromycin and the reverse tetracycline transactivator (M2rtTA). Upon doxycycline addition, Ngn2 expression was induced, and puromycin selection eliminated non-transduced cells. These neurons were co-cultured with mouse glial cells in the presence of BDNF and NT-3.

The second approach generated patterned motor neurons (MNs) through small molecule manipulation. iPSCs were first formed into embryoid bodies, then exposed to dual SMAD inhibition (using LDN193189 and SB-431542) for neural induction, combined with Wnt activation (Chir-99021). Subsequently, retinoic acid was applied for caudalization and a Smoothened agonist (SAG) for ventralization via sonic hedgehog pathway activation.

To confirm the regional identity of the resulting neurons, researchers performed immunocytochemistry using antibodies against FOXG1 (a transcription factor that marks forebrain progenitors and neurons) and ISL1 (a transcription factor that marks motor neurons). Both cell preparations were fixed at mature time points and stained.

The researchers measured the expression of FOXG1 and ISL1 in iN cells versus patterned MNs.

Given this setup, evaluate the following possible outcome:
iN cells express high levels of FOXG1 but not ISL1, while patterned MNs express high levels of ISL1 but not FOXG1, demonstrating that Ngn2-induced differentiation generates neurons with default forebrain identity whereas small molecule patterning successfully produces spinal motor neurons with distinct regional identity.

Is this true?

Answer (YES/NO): NO